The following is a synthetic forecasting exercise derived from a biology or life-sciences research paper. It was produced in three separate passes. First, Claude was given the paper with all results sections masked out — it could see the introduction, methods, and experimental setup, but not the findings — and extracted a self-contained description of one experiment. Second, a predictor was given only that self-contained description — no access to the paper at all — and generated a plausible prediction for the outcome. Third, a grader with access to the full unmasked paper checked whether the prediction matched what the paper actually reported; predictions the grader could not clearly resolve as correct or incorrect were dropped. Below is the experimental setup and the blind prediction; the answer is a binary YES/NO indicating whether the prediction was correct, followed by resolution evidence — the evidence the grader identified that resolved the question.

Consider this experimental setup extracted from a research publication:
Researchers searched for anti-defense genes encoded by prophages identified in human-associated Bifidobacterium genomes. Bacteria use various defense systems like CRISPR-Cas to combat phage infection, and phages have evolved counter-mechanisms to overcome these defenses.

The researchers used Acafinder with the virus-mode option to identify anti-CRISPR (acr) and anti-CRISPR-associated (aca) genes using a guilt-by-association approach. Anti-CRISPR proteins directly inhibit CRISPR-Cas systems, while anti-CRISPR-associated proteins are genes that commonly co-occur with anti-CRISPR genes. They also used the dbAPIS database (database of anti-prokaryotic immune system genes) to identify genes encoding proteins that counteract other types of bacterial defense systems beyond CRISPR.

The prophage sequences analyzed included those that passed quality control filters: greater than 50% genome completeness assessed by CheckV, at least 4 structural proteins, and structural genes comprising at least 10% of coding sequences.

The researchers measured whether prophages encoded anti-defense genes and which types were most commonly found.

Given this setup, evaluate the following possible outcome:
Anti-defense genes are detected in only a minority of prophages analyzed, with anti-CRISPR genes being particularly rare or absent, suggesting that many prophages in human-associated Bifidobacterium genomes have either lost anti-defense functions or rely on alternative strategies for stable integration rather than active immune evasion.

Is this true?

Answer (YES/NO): NO